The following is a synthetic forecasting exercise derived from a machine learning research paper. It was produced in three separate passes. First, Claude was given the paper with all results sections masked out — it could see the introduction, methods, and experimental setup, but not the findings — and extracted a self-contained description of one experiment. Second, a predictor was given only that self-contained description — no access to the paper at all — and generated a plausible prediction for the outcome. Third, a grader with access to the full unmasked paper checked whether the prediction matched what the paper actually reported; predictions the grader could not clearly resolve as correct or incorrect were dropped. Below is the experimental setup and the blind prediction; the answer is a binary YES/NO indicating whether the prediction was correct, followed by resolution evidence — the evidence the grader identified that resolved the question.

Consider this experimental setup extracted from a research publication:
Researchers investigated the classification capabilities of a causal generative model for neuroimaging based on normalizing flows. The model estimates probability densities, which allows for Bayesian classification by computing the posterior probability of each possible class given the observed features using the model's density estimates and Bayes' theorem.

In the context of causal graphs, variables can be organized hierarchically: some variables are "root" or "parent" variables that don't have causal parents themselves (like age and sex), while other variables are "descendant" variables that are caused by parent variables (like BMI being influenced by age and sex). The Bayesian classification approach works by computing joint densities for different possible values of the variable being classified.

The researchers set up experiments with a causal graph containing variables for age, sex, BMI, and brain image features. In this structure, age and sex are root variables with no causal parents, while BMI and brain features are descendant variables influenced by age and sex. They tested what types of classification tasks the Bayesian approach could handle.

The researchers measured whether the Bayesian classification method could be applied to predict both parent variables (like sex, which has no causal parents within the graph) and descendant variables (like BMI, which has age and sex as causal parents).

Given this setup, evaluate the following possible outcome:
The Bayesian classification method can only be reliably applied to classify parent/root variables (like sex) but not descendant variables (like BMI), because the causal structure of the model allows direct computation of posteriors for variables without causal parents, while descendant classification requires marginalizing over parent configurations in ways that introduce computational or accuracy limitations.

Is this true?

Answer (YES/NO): YES